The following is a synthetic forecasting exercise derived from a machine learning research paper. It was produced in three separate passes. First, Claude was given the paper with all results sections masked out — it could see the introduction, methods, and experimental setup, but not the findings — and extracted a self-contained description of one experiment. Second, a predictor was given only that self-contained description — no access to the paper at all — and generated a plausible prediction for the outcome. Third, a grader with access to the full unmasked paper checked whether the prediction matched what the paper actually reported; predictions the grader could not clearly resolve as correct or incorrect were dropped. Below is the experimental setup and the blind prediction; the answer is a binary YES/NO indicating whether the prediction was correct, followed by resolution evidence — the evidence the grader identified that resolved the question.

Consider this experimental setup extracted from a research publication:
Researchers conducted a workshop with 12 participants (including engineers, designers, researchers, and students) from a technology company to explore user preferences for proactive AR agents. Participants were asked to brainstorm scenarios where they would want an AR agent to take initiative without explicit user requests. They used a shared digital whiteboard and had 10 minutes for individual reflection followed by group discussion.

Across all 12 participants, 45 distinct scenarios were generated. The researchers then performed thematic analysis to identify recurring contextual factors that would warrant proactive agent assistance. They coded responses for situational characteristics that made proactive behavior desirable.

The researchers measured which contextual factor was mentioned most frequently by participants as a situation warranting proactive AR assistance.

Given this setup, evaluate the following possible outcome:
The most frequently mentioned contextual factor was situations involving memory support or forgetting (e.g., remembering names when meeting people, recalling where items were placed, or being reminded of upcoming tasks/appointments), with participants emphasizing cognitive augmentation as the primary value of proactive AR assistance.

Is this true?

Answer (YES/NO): NO